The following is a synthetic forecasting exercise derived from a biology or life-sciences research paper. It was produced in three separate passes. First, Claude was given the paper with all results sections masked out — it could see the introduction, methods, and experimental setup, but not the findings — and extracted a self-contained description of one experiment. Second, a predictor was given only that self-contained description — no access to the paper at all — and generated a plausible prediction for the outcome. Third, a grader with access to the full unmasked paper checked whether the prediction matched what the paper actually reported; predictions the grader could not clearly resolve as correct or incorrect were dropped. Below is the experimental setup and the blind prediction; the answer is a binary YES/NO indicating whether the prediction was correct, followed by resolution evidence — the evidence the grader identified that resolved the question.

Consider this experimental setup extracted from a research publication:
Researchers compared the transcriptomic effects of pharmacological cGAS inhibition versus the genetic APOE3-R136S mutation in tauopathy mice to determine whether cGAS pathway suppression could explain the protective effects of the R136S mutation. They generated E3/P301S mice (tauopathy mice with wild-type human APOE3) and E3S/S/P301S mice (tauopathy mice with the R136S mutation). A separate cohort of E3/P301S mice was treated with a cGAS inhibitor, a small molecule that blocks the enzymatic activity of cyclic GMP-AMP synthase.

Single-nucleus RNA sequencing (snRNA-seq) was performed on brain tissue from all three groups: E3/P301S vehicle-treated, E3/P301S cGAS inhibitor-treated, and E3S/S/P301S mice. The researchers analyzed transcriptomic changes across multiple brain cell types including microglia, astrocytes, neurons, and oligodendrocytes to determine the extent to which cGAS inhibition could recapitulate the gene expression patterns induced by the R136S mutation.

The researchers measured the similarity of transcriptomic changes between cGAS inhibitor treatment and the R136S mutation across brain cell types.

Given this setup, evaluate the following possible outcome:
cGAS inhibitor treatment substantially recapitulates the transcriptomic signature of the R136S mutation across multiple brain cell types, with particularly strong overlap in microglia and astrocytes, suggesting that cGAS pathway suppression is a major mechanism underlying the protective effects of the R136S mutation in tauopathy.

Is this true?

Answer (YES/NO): NO